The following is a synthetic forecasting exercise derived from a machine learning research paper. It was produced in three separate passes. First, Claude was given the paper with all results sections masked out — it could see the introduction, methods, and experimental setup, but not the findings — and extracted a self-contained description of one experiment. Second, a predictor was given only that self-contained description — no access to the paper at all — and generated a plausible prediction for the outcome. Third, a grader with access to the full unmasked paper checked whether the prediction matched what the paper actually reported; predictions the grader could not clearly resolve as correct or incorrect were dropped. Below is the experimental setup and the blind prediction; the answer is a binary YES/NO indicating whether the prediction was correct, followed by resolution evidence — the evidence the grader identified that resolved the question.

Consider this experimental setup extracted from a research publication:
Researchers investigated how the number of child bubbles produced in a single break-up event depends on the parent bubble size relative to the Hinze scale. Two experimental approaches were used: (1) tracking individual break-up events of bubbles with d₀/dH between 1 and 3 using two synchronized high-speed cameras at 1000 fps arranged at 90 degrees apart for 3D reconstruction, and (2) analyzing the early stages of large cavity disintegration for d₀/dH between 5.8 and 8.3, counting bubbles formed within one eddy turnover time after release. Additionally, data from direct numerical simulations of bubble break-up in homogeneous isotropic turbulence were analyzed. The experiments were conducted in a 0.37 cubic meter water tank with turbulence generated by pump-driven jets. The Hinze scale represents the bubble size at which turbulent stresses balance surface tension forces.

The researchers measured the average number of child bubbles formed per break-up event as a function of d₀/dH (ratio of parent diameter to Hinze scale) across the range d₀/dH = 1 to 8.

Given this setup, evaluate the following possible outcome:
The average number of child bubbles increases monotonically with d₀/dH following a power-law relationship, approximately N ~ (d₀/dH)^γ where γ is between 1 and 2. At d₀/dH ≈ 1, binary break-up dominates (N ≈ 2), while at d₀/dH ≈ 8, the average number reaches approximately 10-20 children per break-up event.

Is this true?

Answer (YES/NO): NO